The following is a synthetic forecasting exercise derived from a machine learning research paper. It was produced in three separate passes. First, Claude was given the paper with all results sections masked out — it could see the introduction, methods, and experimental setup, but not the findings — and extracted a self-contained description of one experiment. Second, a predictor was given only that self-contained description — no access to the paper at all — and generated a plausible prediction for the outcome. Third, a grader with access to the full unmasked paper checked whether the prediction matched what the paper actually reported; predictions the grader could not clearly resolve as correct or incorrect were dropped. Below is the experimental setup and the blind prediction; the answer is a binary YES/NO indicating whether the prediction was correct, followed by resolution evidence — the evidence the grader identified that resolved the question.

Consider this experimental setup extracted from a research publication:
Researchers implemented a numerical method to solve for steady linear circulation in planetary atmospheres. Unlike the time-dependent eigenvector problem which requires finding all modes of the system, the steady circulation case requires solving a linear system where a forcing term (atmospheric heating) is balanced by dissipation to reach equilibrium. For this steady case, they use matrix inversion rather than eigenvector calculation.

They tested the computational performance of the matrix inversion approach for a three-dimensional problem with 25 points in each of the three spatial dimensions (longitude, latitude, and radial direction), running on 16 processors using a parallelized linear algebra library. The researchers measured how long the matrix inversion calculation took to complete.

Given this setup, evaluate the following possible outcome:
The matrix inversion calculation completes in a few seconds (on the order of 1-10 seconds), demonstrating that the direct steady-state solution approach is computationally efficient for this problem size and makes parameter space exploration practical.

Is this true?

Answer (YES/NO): NO